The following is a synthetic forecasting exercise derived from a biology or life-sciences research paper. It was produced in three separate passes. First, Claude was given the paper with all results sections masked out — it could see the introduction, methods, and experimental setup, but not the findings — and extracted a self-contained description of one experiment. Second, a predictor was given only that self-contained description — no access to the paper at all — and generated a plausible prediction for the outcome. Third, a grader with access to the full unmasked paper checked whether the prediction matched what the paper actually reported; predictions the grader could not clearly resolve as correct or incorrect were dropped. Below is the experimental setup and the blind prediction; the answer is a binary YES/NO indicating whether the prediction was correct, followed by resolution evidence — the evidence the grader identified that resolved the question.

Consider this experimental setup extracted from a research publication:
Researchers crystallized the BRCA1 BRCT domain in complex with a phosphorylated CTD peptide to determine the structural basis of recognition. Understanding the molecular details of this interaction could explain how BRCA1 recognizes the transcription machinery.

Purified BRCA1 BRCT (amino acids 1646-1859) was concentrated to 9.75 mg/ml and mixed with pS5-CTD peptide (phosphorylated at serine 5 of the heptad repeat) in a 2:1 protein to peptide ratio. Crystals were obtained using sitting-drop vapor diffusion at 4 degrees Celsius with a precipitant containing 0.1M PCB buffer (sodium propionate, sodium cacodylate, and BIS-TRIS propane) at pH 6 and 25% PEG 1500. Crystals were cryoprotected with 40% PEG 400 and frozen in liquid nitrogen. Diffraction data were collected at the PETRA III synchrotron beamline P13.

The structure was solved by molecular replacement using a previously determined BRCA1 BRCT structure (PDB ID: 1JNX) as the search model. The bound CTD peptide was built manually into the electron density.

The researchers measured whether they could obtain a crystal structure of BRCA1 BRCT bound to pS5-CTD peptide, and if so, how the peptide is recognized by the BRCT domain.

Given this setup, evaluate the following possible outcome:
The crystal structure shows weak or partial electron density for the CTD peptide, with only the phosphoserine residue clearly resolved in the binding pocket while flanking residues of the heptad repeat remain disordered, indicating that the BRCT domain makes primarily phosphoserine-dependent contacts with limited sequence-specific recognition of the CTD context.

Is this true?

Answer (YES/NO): NO